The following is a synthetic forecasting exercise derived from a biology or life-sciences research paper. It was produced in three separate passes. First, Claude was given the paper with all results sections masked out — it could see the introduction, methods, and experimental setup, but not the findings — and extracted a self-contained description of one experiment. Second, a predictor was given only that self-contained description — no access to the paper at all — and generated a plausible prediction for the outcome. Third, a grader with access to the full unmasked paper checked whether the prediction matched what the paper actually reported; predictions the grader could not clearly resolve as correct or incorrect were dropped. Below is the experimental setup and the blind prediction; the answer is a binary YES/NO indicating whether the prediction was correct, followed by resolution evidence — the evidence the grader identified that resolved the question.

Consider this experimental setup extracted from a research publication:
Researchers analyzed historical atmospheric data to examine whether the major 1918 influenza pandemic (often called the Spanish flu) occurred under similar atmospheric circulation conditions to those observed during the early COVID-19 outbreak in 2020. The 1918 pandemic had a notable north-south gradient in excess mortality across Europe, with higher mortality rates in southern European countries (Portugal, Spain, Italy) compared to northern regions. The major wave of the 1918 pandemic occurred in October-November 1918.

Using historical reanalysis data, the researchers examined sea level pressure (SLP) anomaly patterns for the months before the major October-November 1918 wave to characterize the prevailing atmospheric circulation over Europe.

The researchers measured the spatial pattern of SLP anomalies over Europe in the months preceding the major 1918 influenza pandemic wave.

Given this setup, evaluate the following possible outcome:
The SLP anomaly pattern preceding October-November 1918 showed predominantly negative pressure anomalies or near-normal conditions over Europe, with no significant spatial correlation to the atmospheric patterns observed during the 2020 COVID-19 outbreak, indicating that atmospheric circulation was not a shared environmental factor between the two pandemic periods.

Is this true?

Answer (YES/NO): NO